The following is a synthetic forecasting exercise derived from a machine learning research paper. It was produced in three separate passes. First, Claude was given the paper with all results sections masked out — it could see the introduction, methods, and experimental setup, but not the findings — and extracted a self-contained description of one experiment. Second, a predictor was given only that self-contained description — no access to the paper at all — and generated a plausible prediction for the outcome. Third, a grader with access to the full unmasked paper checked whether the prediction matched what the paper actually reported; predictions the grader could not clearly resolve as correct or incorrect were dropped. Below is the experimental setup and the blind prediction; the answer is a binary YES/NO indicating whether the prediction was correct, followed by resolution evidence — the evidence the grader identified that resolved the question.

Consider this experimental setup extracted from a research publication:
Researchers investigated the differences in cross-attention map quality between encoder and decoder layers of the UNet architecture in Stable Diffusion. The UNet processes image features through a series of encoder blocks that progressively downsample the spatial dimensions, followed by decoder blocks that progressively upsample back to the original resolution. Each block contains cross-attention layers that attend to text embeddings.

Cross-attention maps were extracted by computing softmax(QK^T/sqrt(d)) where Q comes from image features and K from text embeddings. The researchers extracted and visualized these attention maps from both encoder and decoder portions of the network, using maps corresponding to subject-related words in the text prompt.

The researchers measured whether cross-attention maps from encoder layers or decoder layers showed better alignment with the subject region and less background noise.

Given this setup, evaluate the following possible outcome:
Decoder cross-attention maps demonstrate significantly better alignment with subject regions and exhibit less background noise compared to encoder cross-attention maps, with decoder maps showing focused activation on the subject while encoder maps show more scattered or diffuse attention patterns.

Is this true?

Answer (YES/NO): YES